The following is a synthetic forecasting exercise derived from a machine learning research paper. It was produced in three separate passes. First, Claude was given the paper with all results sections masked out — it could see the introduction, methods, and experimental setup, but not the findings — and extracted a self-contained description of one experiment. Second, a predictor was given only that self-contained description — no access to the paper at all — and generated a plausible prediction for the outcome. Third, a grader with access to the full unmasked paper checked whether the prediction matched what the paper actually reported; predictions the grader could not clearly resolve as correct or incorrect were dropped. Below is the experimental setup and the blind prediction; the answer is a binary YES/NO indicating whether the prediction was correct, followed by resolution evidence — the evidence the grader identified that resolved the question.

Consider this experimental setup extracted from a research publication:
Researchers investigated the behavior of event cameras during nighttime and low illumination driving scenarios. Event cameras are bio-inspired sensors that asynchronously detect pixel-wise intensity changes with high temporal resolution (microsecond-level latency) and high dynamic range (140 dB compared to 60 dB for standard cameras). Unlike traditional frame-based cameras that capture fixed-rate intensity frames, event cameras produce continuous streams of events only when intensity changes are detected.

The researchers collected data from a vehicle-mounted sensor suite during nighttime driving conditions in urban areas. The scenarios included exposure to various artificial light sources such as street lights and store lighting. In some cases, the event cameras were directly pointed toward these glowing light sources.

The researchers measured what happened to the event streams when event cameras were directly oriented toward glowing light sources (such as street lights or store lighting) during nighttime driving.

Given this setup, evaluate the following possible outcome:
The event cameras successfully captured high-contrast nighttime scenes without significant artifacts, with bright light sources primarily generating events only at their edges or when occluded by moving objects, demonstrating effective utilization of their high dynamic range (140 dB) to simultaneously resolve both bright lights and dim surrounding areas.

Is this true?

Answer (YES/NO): NO